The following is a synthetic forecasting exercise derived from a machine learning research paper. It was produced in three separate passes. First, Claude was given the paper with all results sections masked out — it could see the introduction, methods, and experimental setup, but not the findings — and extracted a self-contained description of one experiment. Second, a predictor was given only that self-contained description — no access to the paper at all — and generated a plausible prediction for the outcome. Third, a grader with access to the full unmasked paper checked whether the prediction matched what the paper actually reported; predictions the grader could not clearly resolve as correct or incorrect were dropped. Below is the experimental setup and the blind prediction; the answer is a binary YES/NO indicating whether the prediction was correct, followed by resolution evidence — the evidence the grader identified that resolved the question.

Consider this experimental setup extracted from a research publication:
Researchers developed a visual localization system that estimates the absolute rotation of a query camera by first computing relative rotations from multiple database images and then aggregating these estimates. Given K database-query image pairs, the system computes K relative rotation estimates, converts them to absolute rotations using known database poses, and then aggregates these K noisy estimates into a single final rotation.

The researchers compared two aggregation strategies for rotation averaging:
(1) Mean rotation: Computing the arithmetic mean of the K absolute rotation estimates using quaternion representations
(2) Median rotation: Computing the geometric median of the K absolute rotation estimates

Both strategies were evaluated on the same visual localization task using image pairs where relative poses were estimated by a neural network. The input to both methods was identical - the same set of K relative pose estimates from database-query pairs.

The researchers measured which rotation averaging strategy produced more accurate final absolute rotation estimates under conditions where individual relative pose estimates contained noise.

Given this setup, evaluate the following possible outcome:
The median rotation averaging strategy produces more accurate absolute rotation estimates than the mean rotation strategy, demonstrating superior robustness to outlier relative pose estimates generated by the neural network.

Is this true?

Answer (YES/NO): YES